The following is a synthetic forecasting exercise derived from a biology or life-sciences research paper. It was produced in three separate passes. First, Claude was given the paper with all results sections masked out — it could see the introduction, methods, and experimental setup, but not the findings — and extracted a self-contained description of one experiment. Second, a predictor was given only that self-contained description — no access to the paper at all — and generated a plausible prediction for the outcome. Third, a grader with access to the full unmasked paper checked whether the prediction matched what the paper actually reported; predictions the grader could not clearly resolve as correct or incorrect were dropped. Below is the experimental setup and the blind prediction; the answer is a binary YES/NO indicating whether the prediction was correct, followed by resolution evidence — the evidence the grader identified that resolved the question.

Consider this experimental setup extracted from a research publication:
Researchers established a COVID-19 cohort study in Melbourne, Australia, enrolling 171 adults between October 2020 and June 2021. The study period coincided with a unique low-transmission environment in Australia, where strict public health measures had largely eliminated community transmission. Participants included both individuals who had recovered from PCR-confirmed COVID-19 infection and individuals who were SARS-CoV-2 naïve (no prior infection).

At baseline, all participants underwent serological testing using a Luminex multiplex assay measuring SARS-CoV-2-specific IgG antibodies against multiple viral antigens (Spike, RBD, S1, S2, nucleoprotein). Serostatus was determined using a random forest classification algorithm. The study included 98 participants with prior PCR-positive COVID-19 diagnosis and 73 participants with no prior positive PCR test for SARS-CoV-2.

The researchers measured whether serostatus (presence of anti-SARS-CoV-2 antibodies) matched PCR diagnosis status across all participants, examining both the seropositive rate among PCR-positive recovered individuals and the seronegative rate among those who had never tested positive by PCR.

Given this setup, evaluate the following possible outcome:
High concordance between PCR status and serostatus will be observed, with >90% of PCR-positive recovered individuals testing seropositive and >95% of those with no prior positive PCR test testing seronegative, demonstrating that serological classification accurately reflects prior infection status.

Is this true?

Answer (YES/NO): NO